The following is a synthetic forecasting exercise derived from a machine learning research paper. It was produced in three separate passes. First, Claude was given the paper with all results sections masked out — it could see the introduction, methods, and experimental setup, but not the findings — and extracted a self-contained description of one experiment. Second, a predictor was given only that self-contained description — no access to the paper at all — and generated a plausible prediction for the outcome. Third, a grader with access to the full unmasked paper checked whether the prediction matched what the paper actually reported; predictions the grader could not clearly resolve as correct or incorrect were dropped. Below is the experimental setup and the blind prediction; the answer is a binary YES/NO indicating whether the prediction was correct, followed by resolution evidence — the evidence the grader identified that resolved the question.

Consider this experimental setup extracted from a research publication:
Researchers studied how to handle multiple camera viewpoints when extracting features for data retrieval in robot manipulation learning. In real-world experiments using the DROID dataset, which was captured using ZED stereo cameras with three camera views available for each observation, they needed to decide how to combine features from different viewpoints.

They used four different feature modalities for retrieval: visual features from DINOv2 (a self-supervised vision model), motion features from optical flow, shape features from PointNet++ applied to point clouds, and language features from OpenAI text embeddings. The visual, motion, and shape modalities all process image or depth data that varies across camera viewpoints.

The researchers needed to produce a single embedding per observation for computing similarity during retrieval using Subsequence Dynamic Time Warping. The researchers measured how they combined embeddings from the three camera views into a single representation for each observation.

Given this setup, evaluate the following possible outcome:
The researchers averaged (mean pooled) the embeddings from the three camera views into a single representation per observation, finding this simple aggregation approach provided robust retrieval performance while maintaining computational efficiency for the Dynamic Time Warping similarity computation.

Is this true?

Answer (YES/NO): YES